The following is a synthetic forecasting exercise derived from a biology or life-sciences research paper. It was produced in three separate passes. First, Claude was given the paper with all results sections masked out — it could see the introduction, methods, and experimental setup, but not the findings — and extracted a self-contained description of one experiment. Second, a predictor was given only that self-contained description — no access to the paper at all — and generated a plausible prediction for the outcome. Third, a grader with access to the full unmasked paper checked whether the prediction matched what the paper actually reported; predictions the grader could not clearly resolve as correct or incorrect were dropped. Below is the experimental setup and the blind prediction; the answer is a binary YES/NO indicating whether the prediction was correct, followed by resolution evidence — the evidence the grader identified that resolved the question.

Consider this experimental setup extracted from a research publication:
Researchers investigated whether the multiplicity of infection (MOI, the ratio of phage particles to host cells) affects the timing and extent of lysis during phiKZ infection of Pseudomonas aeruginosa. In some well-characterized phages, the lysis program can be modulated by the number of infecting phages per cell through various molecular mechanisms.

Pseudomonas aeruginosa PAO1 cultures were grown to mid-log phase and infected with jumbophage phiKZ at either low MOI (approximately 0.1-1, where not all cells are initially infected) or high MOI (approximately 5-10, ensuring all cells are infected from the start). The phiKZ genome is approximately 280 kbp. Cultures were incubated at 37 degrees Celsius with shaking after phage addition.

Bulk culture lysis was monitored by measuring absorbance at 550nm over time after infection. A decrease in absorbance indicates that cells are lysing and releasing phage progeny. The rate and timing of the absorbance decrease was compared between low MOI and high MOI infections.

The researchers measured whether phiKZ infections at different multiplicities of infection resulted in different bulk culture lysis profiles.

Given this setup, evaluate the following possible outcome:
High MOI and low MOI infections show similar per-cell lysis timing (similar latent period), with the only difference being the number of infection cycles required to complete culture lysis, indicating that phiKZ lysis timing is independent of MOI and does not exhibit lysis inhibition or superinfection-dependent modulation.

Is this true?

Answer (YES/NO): NO